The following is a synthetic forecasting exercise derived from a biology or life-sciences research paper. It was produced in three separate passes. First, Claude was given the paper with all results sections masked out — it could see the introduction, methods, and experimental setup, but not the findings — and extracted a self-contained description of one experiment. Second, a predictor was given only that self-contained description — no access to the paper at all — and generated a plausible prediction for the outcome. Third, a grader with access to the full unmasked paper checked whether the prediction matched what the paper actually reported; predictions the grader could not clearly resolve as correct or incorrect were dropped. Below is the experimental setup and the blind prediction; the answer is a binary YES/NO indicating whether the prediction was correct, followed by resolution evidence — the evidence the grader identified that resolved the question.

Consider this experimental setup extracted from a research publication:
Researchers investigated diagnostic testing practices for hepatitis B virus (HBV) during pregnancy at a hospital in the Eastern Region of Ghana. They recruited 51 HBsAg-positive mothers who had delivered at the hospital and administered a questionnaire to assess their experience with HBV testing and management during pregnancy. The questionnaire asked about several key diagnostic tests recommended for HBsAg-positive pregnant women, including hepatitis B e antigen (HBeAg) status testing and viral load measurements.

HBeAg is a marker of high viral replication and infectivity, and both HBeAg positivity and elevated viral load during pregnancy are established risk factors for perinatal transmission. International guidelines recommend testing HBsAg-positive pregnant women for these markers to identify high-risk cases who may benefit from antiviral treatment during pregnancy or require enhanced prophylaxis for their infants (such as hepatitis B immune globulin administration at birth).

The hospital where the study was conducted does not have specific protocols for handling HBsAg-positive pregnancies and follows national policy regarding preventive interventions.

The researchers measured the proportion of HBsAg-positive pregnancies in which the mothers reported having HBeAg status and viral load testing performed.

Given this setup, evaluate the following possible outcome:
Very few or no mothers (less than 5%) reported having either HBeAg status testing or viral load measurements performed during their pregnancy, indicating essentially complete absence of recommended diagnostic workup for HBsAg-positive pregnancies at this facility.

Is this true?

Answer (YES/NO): YES